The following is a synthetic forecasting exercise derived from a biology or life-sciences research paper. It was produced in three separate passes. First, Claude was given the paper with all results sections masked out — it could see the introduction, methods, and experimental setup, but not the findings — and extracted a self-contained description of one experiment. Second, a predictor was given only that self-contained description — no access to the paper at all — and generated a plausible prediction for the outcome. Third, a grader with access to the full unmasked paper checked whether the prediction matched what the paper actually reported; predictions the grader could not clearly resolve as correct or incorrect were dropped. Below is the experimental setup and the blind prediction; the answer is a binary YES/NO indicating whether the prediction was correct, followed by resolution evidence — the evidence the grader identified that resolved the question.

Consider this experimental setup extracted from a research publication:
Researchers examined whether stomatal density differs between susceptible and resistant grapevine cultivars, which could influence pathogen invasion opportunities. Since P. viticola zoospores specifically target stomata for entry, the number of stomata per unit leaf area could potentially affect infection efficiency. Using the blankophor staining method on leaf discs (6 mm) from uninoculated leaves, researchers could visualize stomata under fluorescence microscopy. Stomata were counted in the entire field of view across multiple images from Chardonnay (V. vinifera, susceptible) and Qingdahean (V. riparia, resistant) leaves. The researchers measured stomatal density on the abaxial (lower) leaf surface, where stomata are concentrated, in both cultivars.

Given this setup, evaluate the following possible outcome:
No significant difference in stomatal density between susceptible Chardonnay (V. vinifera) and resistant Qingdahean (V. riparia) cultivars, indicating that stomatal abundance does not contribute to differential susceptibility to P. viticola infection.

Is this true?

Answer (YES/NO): NO